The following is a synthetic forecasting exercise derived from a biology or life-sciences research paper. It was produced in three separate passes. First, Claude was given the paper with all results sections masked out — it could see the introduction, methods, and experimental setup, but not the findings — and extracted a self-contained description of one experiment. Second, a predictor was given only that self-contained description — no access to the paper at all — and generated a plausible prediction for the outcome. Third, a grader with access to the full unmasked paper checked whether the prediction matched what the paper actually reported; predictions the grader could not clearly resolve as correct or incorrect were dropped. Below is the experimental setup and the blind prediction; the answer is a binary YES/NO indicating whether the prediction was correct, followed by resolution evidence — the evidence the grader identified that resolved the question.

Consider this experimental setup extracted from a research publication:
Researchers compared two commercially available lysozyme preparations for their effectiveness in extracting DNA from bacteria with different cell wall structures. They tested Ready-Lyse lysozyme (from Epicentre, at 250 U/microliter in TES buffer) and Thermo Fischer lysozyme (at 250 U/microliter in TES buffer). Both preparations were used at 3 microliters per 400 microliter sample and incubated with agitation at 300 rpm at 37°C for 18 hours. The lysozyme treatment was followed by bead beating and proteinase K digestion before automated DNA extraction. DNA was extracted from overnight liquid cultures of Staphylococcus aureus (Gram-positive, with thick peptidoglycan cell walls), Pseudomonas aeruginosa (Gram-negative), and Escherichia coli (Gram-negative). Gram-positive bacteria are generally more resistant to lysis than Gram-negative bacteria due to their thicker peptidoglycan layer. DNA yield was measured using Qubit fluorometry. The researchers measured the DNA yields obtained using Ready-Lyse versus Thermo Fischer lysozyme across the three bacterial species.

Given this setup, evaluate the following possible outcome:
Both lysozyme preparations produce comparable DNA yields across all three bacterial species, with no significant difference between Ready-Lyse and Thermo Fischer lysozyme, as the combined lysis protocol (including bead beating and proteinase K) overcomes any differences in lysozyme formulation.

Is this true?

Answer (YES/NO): NO